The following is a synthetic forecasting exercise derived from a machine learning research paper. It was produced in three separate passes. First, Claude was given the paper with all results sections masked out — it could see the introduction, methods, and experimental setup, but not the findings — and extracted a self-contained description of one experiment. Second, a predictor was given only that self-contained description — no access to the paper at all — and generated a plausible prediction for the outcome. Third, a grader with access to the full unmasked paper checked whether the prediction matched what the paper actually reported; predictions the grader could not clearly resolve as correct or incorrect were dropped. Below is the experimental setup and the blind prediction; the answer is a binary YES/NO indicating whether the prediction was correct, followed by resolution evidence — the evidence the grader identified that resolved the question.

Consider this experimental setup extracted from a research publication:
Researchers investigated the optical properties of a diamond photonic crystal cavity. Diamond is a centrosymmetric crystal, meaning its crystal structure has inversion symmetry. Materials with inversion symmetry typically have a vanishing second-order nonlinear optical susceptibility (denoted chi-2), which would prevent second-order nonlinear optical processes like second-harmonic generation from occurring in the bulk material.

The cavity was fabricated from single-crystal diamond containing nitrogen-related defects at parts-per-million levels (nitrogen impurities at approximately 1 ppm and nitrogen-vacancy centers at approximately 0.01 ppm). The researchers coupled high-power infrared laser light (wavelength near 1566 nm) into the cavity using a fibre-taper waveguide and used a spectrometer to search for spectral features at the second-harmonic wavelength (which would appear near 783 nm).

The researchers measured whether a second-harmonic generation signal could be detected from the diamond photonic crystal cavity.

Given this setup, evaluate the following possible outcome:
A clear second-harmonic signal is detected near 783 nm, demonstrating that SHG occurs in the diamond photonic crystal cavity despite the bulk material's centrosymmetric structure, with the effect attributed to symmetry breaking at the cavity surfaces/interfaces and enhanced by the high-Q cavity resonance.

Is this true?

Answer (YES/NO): NO